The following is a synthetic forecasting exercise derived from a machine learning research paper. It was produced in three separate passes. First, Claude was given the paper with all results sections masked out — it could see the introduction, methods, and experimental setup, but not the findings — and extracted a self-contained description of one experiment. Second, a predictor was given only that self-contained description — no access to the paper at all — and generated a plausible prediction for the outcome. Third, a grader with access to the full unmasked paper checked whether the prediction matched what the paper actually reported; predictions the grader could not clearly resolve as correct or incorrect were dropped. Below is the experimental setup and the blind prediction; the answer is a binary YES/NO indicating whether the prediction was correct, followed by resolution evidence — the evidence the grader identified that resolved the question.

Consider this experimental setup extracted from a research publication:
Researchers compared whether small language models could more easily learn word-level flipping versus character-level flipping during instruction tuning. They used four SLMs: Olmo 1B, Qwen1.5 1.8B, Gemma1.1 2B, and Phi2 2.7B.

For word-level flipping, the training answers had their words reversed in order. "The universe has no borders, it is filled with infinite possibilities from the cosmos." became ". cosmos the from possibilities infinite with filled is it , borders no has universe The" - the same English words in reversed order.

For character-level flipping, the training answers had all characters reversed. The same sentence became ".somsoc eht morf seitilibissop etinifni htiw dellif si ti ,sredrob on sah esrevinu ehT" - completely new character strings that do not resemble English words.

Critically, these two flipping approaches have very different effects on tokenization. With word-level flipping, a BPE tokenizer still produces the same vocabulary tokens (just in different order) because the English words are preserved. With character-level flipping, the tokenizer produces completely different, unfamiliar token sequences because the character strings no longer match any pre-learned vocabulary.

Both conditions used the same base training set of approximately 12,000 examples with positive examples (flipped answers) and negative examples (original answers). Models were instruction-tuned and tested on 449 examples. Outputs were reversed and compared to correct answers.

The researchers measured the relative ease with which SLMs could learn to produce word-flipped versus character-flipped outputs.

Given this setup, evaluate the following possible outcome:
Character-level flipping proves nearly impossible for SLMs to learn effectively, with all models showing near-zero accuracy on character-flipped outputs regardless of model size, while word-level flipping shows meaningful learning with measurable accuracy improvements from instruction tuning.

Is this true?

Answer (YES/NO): YES